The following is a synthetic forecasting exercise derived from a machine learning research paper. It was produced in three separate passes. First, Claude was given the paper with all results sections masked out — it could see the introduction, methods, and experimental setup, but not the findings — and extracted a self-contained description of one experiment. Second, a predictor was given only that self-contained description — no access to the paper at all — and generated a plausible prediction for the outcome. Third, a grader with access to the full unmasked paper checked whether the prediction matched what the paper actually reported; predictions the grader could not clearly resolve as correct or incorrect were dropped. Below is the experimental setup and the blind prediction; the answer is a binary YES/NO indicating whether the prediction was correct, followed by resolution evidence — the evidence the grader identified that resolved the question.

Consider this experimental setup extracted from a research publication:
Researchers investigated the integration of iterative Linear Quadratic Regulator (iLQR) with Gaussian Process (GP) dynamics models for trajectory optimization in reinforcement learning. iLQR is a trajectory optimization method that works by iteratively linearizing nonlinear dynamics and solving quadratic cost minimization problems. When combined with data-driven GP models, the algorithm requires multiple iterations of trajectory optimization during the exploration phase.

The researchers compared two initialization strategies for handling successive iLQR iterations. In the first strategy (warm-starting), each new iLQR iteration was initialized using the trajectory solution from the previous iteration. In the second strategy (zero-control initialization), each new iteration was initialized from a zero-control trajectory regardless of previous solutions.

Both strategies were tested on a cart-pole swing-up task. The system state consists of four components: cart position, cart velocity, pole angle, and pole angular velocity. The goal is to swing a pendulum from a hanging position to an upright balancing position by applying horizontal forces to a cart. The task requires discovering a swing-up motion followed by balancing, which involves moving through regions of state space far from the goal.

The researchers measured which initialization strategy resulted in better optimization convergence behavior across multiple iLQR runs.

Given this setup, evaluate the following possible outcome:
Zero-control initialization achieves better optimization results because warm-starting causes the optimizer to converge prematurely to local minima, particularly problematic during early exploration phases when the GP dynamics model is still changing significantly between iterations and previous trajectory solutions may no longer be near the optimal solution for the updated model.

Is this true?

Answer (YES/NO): YES